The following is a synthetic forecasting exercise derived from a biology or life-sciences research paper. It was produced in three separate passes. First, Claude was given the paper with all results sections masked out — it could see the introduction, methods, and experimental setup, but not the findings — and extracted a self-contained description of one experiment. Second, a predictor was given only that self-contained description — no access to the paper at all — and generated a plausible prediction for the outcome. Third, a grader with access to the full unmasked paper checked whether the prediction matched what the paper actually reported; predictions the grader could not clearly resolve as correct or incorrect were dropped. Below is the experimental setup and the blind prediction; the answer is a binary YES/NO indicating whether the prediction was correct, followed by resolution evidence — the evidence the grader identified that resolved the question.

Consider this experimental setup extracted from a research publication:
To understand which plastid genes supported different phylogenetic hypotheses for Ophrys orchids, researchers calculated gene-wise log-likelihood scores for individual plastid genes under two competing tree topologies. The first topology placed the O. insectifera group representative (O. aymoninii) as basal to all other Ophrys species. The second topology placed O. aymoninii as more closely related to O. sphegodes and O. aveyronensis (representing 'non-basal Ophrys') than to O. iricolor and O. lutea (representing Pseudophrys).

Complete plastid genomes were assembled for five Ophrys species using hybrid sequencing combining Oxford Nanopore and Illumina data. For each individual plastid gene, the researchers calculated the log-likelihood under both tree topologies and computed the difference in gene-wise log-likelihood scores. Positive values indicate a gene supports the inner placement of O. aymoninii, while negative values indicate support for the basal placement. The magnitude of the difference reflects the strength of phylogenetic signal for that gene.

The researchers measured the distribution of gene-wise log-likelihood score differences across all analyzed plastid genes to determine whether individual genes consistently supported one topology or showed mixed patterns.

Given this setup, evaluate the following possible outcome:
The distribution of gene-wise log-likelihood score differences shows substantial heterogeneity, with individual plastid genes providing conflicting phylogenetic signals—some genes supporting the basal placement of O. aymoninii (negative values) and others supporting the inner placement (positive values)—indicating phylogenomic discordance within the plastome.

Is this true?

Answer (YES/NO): NO